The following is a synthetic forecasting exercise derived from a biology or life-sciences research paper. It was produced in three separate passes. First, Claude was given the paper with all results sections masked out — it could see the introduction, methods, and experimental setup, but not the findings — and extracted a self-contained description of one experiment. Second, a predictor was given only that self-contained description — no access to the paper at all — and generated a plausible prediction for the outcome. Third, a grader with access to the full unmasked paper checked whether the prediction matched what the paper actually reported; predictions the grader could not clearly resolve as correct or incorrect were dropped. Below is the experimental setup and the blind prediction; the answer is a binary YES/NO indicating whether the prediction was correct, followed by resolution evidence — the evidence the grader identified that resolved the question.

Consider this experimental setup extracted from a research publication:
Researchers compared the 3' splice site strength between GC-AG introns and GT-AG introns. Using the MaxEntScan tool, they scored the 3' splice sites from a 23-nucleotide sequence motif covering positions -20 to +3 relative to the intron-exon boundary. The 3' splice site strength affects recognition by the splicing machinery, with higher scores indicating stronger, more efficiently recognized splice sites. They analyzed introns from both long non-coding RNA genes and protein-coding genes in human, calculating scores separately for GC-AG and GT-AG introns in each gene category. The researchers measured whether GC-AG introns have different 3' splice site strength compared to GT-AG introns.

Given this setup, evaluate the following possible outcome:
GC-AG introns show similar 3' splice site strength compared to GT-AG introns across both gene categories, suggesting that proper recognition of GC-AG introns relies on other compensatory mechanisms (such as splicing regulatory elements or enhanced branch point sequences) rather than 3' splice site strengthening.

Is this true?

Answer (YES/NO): NO